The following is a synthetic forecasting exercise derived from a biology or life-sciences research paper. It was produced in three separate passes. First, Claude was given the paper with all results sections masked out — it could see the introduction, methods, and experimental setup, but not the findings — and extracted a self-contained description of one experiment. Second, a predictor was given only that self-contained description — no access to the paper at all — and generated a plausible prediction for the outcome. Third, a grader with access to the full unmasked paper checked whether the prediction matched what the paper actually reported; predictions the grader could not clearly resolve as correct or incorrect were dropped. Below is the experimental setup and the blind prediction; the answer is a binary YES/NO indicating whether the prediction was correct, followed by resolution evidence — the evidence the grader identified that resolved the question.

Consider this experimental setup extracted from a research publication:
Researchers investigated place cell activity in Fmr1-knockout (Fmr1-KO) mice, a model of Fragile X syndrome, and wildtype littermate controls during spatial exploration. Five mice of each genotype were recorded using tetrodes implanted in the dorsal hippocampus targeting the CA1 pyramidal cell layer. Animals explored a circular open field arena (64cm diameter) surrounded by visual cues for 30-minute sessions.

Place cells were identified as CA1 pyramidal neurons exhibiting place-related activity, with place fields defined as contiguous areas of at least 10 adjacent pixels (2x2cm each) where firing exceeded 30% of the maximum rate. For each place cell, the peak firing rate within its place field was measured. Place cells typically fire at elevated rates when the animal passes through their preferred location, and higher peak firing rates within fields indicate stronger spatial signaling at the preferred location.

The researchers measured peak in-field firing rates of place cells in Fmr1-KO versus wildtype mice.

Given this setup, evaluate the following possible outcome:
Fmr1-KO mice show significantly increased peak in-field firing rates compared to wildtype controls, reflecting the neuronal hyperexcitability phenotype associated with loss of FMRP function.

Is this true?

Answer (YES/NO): NO